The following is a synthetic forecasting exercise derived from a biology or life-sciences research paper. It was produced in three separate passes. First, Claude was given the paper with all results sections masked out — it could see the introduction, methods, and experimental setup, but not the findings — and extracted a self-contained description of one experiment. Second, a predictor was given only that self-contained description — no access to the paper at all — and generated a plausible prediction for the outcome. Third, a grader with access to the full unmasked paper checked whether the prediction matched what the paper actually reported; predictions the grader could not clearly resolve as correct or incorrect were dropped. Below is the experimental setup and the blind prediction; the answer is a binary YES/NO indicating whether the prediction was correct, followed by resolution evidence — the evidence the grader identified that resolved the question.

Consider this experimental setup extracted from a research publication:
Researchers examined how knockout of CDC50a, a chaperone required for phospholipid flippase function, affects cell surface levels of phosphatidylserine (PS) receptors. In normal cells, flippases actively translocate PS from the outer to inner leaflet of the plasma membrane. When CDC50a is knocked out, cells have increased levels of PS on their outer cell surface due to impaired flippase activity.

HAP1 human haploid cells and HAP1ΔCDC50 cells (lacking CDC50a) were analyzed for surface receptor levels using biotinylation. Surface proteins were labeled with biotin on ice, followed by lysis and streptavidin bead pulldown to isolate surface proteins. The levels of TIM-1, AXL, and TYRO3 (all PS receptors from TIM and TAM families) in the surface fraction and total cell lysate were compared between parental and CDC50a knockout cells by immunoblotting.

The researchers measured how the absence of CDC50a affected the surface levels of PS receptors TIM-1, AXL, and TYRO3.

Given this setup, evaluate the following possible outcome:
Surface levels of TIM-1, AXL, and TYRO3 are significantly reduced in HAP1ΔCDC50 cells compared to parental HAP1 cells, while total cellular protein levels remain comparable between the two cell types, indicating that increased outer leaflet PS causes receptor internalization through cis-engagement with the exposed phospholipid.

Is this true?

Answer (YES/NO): NO